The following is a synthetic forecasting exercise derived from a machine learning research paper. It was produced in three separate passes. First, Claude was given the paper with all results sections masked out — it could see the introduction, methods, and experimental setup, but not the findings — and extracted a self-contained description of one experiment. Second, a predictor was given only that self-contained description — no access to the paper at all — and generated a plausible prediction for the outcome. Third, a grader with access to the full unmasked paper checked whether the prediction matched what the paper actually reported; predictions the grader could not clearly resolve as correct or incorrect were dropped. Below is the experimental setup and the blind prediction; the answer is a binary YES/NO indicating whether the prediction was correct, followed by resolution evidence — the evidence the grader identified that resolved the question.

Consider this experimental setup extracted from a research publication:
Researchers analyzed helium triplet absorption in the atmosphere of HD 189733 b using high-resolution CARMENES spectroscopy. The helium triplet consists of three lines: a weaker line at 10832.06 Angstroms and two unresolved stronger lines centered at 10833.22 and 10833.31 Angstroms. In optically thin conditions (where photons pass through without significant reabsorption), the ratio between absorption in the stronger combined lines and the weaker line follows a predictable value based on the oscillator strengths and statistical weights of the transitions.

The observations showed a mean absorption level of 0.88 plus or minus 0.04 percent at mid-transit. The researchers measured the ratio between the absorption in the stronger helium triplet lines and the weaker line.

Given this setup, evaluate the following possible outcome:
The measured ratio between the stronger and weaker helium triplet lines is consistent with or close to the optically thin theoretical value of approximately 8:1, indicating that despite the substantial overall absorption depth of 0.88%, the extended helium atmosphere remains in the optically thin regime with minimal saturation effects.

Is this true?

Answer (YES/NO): NO